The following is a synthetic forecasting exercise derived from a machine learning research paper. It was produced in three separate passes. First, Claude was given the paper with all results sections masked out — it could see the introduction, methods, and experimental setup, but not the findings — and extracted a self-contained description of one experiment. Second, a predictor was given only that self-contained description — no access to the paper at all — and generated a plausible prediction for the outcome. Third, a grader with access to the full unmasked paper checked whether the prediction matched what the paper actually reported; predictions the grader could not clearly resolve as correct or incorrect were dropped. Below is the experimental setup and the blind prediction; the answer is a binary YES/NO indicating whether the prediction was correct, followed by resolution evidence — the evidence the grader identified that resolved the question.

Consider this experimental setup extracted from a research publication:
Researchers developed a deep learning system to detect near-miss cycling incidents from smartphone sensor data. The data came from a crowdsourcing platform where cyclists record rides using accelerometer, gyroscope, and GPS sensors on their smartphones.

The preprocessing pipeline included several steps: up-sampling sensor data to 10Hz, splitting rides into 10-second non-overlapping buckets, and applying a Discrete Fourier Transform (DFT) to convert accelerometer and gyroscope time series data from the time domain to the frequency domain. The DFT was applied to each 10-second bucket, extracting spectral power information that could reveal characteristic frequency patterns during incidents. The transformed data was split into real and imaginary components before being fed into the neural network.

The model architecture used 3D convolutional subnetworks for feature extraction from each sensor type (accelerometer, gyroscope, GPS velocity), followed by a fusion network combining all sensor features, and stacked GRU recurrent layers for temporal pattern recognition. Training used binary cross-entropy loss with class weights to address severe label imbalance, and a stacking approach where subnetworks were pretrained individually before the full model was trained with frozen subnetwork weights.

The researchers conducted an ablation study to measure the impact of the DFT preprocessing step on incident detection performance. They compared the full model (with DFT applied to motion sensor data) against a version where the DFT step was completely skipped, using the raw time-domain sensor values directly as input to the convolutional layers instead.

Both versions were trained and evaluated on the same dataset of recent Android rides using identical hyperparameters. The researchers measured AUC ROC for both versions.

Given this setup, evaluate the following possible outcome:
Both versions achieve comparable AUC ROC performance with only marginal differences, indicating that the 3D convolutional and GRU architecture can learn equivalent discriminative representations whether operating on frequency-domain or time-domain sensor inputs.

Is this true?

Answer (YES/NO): NO